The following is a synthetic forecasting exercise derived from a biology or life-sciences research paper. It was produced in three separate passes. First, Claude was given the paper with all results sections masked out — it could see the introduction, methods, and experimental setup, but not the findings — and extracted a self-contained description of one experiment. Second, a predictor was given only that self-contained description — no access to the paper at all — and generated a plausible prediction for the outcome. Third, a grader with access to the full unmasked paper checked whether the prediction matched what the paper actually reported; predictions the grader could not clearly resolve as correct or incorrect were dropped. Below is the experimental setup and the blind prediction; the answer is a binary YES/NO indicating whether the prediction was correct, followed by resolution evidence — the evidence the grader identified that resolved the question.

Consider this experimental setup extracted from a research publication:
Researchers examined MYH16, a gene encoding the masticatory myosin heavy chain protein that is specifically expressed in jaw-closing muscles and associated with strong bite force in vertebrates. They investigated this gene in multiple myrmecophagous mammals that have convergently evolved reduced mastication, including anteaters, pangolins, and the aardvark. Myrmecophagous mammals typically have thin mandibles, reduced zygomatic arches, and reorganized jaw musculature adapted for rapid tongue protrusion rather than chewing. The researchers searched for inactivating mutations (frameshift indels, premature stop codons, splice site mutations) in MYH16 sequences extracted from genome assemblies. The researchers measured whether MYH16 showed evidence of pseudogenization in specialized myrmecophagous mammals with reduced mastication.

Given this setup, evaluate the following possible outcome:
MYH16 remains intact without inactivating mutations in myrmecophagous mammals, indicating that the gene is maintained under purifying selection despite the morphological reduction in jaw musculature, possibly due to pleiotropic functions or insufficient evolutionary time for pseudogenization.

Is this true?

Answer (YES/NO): NO